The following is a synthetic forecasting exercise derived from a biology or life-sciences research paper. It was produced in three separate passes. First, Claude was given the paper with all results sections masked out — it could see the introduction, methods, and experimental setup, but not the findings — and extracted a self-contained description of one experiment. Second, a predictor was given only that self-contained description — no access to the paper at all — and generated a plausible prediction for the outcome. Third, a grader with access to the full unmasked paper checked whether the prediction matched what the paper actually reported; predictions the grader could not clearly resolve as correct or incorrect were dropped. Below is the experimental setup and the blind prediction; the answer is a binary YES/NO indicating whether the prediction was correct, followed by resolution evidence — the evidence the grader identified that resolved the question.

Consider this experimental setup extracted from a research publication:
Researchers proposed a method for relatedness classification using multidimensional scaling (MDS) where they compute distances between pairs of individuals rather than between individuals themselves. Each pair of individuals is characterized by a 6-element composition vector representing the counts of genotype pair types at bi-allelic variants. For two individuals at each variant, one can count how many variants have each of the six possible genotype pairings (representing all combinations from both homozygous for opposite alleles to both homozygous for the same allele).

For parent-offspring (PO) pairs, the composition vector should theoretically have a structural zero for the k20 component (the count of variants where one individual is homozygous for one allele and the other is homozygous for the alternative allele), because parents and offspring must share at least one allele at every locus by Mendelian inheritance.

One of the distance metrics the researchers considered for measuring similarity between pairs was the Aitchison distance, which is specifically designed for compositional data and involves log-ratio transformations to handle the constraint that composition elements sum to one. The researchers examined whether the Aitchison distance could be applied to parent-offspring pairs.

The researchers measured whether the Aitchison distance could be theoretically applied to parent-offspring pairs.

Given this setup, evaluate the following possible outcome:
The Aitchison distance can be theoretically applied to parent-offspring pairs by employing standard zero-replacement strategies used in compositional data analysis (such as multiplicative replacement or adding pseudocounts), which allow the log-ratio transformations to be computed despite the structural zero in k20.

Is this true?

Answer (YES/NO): YES